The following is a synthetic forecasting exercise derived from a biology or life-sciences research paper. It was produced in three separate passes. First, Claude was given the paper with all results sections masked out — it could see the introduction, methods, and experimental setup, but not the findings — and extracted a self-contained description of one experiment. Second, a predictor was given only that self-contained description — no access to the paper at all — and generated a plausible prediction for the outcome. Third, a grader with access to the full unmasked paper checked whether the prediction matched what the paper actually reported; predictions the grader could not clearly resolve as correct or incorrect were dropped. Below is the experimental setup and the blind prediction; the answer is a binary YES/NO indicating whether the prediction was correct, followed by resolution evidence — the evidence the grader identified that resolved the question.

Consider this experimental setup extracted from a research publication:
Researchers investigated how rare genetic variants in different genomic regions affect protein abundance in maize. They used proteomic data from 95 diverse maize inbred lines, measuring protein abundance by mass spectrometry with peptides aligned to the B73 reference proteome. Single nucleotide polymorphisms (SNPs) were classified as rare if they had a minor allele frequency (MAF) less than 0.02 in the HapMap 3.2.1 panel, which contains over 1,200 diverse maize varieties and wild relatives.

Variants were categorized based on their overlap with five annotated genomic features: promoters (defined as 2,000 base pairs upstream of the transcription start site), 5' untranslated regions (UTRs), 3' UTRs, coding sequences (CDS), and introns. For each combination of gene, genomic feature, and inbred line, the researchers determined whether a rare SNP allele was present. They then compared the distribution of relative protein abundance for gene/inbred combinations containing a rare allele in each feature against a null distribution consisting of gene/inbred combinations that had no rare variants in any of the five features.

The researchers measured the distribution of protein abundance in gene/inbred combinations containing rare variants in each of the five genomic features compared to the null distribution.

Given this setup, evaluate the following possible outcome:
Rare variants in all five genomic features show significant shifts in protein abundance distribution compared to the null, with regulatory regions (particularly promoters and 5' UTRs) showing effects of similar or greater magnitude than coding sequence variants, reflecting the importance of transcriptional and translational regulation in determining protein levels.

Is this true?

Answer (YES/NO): NO